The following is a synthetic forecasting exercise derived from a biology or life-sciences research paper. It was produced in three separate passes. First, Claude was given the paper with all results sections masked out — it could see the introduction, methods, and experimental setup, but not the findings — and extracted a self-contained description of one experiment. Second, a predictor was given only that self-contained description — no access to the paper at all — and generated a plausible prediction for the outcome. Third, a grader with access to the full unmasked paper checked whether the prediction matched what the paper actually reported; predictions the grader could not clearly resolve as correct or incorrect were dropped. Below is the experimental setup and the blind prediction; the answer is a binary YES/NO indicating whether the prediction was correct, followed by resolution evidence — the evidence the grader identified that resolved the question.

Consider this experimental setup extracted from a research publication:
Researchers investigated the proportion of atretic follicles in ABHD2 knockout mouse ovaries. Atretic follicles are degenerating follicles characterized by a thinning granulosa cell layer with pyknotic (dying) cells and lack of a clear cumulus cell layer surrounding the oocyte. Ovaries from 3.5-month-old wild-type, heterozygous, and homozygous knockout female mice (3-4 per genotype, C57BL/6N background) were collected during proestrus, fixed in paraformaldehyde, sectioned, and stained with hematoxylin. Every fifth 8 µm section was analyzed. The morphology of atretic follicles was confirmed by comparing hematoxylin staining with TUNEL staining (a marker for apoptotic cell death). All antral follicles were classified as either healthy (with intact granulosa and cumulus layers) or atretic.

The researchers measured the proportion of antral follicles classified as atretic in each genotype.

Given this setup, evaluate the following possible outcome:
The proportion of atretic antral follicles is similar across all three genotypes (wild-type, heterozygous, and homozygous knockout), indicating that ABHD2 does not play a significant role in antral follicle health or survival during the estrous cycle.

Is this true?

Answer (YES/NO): NO